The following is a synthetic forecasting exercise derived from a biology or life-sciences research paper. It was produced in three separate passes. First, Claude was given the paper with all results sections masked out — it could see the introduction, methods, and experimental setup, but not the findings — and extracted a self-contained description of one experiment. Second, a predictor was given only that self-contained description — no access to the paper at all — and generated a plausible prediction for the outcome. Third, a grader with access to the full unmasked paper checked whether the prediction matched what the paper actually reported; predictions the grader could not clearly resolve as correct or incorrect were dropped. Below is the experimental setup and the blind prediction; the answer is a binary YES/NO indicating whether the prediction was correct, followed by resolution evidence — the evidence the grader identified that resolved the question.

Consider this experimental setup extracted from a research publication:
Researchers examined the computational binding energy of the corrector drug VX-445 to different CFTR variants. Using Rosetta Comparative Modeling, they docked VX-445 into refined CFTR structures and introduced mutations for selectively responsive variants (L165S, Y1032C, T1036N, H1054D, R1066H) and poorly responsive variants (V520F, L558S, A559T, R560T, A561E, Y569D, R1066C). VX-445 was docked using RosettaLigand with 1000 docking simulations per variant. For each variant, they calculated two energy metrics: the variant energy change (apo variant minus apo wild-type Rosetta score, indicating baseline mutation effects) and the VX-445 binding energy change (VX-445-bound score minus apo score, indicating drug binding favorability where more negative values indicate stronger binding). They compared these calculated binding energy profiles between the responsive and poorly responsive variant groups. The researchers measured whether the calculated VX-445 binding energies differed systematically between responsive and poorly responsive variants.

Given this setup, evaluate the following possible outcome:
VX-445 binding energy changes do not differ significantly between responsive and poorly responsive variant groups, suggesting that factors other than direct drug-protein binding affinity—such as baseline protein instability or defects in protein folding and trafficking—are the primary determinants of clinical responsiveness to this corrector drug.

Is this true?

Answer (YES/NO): YES